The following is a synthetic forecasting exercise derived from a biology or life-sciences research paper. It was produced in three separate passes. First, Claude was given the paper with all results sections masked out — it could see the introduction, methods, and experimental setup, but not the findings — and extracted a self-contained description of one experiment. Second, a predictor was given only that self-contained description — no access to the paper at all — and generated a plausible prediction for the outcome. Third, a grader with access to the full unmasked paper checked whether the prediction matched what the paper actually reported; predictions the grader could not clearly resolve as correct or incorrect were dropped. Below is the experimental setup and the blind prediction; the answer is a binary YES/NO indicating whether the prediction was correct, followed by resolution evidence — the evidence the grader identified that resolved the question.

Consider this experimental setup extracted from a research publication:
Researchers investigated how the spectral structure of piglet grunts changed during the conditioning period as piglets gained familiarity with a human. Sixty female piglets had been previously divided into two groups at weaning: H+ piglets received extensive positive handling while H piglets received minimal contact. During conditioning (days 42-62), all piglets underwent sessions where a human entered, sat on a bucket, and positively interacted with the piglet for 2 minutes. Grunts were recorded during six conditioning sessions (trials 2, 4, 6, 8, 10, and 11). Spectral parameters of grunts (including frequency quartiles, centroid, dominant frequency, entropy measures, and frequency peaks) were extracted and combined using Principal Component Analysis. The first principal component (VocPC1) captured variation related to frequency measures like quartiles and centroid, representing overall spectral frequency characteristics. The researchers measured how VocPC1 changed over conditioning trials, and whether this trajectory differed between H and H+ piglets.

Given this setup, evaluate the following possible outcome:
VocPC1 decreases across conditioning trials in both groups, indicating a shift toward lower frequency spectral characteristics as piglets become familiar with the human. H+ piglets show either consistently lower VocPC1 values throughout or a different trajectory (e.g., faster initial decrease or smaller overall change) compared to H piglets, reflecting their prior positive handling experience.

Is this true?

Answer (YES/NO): NO